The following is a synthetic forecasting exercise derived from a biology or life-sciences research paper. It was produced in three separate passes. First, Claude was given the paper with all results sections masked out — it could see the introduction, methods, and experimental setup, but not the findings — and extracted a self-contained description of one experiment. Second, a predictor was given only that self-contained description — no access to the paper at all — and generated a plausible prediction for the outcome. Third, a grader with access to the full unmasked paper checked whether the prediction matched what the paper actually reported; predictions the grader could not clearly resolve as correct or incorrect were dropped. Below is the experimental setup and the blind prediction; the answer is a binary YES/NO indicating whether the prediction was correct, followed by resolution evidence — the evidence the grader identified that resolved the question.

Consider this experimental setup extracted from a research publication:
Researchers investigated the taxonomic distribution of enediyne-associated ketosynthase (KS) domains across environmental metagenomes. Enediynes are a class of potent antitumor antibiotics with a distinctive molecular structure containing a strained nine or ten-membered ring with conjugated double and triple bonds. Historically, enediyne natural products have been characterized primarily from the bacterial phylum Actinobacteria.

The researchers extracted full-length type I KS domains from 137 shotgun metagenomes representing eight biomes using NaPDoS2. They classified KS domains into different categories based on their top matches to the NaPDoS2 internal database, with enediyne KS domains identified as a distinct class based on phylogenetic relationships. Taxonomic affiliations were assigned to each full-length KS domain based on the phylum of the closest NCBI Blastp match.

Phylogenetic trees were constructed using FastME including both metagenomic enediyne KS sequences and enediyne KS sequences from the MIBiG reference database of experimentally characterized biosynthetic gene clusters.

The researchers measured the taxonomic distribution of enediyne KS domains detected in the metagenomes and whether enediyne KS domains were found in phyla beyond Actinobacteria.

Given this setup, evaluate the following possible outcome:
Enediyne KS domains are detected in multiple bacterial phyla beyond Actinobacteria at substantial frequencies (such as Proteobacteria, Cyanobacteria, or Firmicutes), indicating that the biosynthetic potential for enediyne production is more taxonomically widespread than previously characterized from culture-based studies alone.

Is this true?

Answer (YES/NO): YES